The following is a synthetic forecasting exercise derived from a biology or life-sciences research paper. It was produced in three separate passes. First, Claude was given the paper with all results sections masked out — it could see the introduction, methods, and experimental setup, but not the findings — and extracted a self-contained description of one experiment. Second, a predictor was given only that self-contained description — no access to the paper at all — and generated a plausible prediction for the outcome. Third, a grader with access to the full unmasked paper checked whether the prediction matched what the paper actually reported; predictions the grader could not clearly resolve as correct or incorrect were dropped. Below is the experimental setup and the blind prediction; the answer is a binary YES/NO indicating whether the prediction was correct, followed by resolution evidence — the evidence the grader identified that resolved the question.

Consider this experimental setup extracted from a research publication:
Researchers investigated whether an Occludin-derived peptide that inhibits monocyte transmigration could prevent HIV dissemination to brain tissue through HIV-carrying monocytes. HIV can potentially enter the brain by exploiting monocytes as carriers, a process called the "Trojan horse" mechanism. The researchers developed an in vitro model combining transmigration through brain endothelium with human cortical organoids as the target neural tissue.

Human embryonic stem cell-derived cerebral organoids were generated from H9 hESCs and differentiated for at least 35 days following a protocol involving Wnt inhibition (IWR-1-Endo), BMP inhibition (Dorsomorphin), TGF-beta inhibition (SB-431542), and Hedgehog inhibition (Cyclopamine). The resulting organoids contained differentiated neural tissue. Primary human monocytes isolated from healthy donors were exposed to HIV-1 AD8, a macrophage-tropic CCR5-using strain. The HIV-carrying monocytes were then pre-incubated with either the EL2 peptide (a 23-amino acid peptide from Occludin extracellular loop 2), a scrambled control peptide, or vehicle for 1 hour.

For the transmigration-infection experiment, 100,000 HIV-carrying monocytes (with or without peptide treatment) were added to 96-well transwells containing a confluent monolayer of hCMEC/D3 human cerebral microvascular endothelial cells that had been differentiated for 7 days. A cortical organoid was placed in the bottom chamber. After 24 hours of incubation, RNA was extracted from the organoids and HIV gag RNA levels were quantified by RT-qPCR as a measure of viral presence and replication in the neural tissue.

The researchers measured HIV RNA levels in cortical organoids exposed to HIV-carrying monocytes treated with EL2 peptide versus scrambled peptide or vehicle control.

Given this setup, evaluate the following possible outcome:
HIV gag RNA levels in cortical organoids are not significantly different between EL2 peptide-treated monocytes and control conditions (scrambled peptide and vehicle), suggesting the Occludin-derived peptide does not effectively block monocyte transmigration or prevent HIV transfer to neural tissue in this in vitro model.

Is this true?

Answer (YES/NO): NO